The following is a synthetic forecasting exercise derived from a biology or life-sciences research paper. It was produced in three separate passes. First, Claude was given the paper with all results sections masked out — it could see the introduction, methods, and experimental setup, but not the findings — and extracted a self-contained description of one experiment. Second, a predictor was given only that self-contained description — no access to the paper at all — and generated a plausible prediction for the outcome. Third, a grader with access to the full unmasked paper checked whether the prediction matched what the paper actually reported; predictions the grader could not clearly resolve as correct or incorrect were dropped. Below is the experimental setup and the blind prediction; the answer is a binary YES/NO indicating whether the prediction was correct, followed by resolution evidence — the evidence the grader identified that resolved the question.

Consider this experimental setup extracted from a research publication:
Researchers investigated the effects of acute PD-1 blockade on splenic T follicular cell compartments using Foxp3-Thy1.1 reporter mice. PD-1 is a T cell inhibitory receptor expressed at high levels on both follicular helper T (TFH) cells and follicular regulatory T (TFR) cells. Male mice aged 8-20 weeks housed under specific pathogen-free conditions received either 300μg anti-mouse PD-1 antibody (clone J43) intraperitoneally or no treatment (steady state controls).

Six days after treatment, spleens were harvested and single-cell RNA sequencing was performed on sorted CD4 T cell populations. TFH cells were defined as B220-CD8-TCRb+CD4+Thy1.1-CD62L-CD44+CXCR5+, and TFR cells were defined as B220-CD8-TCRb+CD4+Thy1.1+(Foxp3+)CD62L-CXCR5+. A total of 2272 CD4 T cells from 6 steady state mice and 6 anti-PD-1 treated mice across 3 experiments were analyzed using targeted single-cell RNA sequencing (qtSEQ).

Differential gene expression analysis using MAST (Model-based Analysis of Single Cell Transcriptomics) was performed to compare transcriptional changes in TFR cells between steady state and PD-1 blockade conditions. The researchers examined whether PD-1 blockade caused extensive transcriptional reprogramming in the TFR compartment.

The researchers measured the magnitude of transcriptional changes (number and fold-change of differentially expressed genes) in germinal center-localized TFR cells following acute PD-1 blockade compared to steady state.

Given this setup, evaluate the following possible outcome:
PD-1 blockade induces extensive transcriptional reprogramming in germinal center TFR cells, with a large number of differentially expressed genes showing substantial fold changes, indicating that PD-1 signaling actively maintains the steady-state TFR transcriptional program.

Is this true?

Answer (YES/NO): NO